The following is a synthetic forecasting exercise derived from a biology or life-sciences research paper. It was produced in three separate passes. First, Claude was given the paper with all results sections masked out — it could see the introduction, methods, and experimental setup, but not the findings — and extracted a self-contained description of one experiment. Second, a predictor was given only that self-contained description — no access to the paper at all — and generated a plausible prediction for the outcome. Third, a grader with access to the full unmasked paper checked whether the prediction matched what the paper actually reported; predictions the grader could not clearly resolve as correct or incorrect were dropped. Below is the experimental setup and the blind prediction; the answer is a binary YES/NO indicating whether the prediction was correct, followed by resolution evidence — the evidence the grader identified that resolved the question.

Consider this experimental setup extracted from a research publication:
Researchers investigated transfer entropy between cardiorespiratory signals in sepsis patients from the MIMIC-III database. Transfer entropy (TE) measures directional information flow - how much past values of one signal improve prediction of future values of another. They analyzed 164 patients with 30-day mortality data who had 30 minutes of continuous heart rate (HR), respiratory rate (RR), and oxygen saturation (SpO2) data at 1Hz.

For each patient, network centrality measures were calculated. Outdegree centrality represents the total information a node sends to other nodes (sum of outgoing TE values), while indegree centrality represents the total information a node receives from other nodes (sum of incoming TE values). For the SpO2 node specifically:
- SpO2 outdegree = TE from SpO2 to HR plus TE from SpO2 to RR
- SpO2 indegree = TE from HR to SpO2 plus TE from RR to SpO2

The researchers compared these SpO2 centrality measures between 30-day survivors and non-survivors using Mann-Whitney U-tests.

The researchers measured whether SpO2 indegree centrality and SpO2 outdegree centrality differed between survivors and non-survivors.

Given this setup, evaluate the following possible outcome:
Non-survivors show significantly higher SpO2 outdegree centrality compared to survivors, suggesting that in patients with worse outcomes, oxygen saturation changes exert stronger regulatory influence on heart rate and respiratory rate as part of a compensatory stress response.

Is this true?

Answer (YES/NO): NO